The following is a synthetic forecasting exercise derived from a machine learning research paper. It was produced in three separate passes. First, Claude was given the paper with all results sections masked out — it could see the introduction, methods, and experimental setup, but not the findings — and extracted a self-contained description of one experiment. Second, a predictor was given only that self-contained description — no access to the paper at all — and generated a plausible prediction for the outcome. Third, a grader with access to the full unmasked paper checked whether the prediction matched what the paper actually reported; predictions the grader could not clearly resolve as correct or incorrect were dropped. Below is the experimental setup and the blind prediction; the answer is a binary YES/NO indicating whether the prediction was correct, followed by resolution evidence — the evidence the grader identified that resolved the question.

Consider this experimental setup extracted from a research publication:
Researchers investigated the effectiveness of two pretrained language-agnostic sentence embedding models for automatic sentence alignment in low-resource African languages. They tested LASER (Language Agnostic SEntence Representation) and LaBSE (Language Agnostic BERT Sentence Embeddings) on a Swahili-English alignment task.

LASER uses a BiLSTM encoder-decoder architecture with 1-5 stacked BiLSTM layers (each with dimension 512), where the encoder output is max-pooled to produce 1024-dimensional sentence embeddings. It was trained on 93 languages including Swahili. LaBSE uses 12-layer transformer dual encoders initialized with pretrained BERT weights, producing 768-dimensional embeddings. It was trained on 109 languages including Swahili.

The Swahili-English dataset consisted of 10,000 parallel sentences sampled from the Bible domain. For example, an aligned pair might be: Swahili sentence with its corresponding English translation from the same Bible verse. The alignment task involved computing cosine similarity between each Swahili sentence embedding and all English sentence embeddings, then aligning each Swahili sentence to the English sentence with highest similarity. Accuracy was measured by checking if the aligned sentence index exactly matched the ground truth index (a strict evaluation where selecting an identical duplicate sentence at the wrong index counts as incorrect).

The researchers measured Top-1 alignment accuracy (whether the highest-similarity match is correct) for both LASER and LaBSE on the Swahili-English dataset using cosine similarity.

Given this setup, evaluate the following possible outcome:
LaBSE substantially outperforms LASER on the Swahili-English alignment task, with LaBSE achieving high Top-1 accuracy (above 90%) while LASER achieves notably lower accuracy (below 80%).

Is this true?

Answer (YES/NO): YES